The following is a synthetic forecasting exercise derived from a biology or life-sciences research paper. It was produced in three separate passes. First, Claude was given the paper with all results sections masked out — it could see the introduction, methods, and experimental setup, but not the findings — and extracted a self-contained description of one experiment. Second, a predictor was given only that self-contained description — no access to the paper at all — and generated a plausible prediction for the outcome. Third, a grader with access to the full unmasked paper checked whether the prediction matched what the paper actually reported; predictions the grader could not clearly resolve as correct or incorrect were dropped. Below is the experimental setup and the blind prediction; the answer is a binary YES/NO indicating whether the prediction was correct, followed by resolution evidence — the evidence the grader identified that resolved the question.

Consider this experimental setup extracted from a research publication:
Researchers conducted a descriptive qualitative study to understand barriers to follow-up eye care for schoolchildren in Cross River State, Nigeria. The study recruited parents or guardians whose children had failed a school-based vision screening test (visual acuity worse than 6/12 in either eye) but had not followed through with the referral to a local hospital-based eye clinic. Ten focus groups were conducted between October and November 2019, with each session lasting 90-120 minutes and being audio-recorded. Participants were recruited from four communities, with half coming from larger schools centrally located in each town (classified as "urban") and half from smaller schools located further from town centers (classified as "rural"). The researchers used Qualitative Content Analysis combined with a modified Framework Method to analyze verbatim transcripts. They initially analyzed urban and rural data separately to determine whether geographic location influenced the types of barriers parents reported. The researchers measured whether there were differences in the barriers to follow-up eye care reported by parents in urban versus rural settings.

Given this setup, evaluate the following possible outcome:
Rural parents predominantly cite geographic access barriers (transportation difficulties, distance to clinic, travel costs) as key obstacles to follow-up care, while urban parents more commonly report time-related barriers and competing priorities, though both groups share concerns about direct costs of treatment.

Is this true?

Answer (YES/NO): NO